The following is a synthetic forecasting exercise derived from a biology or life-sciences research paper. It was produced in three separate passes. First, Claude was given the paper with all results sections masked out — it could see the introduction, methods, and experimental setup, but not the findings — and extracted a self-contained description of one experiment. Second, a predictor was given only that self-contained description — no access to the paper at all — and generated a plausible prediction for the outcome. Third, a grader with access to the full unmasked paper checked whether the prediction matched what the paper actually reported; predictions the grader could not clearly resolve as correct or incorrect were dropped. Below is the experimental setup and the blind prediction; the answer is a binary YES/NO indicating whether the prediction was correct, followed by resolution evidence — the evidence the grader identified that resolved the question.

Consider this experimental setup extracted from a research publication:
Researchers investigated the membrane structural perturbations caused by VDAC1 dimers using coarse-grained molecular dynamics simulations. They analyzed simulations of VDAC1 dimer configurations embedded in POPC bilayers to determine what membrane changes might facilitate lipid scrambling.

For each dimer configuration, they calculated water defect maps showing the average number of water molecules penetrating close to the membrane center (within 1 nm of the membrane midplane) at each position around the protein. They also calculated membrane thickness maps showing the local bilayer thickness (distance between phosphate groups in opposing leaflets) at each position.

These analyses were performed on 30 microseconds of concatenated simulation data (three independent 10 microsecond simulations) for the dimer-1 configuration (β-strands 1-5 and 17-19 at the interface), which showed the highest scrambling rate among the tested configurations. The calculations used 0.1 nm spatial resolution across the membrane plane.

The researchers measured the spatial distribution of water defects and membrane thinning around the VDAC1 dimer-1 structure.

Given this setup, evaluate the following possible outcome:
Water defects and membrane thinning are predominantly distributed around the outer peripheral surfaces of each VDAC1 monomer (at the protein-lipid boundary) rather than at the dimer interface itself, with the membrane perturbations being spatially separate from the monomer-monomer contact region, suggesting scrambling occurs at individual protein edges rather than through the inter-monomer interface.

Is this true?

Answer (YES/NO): NO